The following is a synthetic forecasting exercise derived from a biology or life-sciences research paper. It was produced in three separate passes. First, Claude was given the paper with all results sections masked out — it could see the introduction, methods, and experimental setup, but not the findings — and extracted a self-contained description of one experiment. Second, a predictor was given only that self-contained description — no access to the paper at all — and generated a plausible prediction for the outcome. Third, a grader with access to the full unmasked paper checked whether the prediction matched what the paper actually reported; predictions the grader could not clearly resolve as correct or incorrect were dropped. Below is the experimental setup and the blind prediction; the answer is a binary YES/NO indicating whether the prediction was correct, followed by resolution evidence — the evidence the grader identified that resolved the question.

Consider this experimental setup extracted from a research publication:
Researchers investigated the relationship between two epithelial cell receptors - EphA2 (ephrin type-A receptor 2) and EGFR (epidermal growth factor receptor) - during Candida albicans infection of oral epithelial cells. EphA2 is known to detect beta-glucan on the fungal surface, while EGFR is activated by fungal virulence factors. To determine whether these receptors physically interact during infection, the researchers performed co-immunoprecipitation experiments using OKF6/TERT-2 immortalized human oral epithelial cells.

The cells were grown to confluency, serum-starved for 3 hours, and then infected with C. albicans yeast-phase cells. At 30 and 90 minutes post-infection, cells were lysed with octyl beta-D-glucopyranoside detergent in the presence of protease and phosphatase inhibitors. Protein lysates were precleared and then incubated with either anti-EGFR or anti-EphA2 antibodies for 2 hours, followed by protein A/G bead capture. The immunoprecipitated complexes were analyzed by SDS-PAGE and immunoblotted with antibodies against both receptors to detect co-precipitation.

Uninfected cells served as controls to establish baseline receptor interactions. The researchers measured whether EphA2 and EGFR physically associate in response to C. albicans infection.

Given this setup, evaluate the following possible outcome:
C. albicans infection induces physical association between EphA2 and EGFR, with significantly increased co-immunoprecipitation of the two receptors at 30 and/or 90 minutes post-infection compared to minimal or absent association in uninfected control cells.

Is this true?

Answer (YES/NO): NO